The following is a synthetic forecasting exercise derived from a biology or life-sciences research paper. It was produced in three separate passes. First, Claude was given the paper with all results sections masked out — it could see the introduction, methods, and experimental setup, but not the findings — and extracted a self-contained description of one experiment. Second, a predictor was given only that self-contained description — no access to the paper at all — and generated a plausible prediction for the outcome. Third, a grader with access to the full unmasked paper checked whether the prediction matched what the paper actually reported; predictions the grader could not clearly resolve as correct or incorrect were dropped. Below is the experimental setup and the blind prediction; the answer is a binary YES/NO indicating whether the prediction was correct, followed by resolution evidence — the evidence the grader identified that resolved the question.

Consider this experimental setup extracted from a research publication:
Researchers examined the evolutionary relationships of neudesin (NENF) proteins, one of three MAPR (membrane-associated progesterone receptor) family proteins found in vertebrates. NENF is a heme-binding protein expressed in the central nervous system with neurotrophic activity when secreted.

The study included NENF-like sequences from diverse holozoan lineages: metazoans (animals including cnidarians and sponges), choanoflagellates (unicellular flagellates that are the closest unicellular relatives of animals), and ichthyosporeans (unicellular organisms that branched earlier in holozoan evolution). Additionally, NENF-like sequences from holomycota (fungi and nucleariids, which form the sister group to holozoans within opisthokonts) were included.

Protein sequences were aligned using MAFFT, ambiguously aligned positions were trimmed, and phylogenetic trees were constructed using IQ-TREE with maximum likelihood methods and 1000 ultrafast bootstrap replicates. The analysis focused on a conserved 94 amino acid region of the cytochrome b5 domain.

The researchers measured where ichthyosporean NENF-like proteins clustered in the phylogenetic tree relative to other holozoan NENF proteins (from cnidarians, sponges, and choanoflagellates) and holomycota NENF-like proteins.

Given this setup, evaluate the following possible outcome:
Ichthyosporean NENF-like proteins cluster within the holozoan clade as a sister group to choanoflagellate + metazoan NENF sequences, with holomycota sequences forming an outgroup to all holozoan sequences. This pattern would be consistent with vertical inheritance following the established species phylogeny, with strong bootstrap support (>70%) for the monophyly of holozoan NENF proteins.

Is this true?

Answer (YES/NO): NO